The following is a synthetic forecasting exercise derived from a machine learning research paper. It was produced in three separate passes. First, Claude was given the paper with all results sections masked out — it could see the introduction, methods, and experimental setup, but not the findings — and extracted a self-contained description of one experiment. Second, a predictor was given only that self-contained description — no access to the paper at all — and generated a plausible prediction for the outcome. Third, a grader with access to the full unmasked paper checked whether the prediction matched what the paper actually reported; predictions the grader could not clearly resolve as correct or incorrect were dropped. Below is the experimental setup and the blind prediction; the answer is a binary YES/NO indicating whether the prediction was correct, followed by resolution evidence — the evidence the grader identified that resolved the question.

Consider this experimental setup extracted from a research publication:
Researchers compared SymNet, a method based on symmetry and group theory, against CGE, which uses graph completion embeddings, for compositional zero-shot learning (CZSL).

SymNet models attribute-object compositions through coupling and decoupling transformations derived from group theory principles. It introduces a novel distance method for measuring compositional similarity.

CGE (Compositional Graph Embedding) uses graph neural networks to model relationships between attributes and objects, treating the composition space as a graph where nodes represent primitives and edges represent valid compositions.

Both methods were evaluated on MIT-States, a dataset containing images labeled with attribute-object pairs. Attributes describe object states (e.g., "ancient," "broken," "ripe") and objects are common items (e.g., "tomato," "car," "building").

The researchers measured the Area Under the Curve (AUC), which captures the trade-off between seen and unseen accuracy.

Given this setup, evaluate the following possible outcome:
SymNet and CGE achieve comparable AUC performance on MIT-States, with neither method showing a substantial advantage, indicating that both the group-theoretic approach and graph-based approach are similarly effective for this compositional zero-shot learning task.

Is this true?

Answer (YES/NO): NO